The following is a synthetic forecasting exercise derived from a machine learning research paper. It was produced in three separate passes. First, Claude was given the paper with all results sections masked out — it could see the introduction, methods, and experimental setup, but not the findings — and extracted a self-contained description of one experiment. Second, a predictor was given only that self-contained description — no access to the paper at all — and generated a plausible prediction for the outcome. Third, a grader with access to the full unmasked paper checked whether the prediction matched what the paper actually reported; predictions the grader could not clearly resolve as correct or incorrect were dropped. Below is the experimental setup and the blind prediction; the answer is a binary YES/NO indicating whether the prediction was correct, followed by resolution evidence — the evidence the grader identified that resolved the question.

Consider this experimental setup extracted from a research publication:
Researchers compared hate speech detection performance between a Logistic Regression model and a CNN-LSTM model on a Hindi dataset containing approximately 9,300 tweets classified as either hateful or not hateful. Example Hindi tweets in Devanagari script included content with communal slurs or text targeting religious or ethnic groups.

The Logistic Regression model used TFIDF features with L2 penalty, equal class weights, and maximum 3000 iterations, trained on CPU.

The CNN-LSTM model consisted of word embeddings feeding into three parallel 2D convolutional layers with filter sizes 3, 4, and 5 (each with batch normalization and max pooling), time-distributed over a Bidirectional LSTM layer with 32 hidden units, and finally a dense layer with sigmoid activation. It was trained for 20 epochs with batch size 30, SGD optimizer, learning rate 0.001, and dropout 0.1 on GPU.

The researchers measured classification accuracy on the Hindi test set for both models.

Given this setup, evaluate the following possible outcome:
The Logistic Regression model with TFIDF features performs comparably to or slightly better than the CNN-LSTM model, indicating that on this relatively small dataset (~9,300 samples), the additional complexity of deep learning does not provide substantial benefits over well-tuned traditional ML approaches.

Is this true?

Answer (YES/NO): NO